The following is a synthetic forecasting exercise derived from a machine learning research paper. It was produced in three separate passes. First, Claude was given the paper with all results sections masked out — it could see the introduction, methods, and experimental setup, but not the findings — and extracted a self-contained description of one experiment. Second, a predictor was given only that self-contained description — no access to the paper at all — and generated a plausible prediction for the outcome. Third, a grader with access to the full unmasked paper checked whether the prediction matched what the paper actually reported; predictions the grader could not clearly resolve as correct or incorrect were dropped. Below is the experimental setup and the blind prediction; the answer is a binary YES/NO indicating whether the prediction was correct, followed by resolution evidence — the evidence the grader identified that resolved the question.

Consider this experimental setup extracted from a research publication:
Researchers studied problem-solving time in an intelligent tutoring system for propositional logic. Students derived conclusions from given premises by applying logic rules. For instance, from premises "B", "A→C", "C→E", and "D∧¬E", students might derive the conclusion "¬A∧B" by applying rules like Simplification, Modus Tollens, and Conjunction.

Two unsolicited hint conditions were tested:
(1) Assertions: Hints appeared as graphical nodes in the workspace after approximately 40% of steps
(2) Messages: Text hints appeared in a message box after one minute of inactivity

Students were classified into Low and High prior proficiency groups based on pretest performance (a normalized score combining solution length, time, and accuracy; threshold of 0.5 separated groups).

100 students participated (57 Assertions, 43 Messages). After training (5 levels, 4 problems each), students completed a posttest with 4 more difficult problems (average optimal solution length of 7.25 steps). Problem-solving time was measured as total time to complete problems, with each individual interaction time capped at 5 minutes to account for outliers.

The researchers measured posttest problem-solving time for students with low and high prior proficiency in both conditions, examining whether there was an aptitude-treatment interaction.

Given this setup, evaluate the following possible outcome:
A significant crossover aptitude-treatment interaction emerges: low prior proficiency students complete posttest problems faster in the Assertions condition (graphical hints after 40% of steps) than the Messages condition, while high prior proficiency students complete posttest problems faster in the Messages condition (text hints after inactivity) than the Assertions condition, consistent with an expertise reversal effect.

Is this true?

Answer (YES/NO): NO